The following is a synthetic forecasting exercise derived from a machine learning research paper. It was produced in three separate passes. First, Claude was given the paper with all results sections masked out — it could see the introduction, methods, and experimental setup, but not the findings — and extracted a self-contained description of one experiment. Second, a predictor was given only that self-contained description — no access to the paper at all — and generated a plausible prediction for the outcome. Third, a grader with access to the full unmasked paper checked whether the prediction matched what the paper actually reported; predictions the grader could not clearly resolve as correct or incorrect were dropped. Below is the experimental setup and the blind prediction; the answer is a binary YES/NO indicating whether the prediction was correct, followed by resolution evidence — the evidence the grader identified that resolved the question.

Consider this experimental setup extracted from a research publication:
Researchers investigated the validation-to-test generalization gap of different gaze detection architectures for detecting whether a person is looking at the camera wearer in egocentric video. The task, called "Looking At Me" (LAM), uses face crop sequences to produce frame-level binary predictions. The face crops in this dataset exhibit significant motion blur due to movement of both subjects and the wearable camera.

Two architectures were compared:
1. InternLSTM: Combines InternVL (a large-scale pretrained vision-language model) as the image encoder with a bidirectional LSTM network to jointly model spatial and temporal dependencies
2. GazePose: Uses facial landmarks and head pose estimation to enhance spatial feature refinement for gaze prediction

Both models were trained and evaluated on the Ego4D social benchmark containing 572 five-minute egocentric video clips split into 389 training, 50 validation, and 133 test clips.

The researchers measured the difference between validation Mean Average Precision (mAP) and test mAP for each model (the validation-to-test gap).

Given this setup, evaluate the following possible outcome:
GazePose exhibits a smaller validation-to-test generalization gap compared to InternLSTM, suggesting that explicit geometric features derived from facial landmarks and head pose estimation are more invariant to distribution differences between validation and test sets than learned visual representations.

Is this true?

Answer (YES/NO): YES